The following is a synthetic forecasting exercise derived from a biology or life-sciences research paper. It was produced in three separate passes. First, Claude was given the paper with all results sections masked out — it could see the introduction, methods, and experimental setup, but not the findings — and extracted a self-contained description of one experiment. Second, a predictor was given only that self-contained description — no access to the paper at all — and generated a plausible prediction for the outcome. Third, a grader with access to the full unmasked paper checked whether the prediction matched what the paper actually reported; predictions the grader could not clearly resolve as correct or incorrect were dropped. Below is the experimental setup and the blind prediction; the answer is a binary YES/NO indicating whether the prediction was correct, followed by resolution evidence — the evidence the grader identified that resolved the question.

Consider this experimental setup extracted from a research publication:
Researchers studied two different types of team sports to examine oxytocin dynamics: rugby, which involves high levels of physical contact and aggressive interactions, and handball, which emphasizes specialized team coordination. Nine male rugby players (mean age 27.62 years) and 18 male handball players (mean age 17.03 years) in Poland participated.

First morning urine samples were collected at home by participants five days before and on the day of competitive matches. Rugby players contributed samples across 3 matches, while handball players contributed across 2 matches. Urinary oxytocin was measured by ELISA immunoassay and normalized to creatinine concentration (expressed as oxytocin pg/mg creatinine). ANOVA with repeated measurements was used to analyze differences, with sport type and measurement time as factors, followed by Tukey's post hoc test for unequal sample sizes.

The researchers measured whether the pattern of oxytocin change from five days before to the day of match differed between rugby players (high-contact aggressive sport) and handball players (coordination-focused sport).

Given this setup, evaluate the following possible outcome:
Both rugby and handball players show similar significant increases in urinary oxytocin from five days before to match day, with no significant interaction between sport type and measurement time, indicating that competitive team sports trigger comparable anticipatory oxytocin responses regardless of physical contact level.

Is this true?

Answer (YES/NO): NO